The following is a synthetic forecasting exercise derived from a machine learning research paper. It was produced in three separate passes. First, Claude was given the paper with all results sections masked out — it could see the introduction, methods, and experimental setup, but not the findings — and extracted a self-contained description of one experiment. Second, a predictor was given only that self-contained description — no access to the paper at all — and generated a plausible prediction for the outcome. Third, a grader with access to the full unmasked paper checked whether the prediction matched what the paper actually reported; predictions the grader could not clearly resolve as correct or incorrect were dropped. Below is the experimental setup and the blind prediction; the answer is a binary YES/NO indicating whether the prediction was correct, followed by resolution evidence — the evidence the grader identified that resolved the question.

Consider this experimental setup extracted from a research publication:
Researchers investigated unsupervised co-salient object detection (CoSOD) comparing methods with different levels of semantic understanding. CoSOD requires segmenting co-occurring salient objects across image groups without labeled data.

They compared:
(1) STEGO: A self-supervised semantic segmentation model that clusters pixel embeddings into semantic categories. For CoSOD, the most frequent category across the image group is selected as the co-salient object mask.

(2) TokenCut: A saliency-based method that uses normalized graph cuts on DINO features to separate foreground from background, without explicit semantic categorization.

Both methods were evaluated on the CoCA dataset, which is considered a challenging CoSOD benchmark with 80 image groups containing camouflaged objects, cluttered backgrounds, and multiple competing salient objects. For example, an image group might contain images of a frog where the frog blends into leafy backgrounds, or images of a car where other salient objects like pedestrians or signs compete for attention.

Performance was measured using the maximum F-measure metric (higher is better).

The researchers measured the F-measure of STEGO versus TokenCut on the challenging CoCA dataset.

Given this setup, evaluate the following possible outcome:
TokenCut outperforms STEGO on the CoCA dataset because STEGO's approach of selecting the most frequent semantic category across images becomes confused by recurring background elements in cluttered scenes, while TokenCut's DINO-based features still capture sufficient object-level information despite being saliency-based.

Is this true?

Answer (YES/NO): YES